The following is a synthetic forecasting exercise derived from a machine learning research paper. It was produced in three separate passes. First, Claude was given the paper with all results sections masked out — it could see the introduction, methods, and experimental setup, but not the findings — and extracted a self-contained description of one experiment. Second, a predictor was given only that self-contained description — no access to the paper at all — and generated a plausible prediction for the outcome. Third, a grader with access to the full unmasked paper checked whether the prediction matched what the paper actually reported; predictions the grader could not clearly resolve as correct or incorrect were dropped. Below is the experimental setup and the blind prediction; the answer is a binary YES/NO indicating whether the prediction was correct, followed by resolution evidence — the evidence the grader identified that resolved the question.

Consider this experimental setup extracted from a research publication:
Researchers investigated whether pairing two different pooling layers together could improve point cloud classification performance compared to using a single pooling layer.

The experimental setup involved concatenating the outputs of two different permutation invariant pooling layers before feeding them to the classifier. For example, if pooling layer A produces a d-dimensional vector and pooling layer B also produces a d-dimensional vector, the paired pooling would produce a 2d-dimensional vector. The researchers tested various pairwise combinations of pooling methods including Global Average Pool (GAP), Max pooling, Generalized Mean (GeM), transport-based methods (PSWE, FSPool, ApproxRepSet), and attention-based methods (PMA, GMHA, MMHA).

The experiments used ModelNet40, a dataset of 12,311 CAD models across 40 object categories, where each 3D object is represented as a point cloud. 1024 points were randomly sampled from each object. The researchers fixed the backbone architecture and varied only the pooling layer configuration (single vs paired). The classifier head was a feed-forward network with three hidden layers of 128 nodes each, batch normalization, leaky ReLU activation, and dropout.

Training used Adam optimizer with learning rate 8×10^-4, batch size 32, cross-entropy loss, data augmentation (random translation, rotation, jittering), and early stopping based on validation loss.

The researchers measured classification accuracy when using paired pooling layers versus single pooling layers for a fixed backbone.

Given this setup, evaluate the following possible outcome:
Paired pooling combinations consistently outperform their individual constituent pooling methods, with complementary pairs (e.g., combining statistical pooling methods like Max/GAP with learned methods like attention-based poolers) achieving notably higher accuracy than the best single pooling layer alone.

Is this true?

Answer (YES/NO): NO